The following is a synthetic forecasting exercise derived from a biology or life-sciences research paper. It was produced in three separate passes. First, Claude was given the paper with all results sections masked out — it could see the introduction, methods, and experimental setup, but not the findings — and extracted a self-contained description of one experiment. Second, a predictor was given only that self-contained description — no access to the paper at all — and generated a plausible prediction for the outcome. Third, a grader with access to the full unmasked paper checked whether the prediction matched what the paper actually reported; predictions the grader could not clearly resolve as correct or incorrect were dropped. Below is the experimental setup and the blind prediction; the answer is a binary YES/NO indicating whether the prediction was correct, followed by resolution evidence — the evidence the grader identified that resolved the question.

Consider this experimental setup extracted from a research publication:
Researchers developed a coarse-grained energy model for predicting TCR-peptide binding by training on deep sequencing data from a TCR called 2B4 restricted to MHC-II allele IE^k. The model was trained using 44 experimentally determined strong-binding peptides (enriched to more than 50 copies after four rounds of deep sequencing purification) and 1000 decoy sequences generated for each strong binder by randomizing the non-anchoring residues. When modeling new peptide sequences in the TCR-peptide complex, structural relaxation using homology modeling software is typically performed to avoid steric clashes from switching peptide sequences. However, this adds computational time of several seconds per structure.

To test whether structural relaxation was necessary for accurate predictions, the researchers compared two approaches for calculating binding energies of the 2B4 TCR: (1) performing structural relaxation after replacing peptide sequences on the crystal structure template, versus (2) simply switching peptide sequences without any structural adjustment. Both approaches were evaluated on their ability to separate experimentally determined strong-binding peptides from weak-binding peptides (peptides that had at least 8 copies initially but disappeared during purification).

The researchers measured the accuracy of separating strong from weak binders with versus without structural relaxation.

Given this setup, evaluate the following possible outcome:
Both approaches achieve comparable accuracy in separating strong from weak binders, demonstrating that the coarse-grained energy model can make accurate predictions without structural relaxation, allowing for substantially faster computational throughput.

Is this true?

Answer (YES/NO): YES